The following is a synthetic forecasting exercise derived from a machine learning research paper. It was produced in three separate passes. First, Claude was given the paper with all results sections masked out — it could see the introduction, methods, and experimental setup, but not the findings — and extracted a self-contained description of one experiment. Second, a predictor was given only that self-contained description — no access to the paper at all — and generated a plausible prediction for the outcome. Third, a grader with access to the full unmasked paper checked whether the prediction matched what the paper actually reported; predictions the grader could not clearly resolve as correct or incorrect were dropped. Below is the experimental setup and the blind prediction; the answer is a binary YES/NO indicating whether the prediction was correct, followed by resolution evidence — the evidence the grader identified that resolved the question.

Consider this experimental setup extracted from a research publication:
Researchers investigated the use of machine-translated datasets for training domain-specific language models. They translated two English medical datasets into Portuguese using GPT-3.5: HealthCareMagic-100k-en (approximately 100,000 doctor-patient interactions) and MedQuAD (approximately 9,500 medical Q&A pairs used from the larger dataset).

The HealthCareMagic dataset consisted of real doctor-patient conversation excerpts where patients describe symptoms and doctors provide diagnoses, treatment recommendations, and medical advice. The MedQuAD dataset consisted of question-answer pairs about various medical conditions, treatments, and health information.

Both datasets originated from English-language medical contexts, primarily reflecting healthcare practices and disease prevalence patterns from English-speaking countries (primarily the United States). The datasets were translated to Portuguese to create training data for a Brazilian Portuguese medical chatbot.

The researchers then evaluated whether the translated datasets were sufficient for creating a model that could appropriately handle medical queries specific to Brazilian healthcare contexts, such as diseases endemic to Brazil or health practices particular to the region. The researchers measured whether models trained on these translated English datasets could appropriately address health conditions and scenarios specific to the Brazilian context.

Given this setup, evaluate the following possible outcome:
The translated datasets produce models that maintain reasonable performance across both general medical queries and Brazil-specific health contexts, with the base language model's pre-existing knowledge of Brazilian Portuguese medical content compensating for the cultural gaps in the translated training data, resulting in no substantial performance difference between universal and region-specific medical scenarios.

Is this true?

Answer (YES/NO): NO